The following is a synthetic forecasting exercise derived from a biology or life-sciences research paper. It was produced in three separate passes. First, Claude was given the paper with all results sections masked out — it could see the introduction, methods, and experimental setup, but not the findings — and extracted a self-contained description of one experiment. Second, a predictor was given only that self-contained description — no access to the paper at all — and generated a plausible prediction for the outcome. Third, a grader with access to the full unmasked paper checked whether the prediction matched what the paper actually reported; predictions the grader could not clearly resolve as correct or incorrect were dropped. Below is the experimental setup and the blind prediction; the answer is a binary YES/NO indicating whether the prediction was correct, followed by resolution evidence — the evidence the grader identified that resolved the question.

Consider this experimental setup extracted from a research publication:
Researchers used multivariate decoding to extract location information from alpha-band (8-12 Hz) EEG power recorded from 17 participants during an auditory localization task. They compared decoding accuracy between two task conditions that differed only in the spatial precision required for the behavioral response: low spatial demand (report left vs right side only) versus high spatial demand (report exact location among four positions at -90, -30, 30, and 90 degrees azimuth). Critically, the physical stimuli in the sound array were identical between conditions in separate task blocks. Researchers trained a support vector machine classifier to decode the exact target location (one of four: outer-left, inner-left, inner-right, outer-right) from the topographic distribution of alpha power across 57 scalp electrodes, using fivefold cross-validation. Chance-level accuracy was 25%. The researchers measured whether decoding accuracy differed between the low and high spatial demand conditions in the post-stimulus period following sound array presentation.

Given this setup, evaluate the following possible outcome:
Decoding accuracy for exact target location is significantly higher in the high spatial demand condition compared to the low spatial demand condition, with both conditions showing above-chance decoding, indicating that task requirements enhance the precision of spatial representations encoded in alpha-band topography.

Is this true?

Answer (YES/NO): YES